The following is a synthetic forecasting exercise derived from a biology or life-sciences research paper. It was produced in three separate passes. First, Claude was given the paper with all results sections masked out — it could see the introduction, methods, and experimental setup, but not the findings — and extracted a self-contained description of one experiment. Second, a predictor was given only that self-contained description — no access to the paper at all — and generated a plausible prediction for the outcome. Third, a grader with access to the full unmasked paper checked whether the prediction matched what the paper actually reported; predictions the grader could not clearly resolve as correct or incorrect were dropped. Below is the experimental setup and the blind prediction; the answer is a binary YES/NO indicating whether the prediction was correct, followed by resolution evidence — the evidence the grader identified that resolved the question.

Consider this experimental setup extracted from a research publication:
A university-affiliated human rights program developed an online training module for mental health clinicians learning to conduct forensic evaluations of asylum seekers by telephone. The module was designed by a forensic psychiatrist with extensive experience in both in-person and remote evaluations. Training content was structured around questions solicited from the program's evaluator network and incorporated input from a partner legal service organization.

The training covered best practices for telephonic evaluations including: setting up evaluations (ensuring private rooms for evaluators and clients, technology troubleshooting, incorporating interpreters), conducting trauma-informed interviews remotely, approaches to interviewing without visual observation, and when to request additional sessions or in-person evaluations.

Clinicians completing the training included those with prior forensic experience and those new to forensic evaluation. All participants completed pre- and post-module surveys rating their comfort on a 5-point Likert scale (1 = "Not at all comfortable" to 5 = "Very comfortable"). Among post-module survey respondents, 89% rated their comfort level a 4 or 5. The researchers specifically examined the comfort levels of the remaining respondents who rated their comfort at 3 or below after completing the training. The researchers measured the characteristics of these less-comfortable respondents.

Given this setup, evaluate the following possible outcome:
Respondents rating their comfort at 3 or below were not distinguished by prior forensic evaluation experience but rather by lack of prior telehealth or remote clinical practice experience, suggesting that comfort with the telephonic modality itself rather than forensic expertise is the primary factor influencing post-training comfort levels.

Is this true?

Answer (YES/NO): NO